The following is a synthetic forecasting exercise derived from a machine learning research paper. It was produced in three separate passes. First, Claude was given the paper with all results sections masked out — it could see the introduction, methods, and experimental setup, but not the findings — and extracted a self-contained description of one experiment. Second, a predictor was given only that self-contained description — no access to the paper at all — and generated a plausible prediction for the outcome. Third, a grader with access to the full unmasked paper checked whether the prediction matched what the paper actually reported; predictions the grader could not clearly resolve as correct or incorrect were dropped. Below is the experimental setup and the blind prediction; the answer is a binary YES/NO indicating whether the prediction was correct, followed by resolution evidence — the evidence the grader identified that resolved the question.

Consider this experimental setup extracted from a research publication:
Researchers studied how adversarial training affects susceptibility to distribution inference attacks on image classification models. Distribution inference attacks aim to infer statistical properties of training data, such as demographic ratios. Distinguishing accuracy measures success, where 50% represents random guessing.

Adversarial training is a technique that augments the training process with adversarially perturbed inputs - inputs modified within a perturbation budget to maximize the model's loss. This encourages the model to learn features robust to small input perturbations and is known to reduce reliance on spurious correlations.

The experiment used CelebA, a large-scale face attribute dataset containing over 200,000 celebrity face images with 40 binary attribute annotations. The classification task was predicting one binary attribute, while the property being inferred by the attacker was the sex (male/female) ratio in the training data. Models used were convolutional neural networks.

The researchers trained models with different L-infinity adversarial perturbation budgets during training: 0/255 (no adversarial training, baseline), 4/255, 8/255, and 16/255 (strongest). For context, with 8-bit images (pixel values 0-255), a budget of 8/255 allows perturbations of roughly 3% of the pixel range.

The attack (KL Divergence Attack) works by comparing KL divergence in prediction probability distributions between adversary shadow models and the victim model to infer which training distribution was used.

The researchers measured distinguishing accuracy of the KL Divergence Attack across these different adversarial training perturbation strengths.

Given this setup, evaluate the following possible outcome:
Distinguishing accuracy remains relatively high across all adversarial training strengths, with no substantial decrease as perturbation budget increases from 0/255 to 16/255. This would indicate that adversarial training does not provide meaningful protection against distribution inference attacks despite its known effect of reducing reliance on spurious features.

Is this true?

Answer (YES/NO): NO